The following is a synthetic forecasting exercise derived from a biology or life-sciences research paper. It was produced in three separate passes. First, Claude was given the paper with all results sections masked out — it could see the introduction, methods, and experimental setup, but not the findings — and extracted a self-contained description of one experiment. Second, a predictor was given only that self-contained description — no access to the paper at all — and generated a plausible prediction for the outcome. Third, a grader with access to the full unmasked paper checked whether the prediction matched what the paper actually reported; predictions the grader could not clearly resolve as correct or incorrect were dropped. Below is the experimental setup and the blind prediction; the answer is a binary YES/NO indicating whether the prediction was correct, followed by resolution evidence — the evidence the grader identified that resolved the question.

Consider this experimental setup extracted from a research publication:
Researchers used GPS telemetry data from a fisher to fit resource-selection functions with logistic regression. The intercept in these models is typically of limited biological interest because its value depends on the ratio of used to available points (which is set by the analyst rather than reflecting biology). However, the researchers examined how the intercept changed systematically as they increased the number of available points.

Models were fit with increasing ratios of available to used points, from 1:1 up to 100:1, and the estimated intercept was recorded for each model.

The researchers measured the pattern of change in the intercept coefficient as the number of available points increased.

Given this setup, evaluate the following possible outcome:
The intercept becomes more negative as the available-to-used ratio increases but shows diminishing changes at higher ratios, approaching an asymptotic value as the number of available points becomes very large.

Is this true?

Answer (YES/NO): NO